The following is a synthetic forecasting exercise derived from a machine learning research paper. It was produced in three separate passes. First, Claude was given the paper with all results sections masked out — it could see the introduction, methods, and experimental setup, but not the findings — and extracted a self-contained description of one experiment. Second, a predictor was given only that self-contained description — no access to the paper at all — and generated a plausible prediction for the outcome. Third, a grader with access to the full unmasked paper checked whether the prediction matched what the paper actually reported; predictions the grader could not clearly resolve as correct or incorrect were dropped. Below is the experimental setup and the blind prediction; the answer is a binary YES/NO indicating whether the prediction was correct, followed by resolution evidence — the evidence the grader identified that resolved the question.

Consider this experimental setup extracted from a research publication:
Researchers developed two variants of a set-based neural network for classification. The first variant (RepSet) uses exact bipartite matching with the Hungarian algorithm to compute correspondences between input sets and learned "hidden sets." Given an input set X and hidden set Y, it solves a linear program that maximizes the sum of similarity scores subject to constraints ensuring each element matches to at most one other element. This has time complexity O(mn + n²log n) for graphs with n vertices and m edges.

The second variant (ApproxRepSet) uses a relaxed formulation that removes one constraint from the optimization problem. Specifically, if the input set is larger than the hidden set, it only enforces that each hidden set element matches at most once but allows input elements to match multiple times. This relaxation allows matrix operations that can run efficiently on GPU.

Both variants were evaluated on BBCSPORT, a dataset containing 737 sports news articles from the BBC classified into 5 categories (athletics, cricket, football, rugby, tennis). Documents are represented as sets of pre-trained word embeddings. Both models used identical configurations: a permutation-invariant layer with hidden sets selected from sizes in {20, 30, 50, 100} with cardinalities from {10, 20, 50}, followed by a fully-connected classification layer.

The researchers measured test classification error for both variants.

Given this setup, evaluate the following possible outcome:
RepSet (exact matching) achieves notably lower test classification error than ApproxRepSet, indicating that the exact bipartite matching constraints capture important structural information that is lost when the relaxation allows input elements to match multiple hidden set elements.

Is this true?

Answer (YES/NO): YES